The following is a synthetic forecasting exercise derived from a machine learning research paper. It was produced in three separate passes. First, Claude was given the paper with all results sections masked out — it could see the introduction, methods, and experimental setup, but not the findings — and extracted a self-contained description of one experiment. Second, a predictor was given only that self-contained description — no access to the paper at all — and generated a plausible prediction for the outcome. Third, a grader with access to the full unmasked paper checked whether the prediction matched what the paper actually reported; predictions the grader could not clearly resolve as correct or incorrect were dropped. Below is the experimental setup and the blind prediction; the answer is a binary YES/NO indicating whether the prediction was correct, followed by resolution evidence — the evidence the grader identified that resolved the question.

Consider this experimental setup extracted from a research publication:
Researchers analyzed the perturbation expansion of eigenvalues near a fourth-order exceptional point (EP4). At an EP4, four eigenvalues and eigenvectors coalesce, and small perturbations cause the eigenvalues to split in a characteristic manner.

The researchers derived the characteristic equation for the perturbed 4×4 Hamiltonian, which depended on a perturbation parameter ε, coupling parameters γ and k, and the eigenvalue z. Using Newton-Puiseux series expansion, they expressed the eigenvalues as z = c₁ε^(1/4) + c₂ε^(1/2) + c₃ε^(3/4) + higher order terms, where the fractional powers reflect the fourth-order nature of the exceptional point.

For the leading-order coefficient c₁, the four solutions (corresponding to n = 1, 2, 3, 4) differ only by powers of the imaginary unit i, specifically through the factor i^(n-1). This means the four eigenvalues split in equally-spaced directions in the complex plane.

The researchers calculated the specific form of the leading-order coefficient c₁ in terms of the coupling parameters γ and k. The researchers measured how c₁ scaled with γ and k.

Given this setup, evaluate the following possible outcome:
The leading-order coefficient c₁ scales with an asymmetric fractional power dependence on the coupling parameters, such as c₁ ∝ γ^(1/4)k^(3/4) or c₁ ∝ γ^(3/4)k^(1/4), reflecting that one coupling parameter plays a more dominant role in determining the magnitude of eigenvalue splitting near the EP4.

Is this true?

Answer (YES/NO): NO